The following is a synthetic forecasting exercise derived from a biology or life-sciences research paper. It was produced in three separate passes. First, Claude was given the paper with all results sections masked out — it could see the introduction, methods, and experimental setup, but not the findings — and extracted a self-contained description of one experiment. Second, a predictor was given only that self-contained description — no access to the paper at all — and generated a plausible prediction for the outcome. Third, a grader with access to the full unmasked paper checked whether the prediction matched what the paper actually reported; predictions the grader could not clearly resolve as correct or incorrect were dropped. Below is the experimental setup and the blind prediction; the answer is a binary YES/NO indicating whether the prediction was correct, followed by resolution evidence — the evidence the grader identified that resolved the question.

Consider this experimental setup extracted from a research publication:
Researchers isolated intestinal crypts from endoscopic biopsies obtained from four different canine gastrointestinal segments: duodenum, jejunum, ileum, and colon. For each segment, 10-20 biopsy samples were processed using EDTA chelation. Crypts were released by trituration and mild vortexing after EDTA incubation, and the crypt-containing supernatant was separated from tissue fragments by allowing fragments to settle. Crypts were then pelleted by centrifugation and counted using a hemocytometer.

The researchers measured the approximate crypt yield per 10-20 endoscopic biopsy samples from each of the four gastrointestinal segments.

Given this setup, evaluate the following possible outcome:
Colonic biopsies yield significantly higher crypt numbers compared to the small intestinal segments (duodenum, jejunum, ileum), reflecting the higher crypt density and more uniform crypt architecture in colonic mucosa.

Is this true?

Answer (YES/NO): NO